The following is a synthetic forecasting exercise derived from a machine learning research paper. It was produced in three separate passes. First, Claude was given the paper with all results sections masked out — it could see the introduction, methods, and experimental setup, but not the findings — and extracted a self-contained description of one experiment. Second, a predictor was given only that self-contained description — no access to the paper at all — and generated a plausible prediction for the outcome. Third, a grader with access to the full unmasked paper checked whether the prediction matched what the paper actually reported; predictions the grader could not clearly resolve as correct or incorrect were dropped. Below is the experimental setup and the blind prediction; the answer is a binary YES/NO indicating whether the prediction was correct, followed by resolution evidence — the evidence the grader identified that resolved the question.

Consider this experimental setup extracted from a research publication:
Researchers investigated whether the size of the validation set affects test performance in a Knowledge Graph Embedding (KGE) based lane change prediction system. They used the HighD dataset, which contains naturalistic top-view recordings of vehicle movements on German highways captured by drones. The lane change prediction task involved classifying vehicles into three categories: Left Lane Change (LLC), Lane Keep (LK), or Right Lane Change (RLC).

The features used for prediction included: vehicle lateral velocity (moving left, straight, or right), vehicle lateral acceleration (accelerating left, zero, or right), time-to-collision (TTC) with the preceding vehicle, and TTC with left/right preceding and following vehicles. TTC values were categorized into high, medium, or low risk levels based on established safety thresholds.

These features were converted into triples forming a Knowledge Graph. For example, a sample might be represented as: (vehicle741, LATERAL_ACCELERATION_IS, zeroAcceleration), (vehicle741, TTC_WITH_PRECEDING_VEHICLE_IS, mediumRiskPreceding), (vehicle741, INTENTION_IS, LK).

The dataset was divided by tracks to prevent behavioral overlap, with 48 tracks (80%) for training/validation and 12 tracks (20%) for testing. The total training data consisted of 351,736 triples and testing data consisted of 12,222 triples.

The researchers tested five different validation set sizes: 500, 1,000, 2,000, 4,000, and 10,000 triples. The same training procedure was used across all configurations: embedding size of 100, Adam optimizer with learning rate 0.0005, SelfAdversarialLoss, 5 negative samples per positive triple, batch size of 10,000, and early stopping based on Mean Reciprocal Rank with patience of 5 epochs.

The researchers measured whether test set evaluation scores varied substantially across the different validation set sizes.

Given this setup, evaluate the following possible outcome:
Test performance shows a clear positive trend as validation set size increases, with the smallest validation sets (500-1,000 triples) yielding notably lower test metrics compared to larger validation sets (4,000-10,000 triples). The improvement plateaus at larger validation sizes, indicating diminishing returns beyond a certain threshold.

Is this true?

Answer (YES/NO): NO